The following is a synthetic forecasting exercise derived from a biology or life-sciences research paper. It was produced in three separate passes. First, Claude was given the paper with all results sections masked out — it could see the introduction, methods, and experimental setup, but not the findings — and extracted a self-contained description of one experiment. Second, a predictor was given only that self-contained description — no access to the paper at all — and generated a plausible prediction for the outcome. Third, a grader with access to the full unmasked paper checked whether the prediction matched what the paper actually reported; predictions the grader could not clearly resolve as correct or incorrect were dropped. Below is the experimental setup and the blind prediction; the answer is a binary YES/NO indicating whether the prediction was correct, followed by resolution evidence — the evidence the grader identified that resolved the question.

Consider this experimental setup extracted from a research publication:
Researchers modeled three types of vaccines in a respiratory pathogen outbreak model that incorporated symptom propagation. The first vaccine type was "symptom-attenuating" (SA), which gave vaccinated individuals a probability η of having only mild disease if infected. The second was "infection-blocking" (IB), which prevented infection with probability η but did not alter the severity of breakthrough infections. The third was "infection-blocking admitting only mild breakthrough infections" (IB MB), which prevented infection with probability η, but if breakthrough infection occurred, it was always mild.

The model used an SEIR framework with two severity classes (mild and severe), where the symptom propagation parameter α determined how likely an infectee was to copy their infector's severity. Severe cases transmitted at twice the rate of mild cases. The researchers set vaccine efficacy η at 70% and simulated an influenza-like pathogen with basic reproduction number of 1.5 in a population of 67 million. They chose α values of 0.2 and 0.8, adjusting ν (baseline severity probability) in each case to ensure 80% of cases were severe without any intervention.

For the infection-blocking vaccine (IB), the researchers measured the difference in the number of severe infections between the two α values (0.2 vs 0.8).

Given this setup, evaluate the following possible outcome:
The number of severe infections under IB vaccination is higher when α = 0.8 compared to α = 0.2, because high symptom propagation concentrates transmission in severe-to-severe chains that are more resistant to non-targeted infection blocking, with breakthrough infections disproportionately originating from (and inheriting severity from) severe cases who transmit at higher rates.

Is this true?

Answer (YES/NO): NO